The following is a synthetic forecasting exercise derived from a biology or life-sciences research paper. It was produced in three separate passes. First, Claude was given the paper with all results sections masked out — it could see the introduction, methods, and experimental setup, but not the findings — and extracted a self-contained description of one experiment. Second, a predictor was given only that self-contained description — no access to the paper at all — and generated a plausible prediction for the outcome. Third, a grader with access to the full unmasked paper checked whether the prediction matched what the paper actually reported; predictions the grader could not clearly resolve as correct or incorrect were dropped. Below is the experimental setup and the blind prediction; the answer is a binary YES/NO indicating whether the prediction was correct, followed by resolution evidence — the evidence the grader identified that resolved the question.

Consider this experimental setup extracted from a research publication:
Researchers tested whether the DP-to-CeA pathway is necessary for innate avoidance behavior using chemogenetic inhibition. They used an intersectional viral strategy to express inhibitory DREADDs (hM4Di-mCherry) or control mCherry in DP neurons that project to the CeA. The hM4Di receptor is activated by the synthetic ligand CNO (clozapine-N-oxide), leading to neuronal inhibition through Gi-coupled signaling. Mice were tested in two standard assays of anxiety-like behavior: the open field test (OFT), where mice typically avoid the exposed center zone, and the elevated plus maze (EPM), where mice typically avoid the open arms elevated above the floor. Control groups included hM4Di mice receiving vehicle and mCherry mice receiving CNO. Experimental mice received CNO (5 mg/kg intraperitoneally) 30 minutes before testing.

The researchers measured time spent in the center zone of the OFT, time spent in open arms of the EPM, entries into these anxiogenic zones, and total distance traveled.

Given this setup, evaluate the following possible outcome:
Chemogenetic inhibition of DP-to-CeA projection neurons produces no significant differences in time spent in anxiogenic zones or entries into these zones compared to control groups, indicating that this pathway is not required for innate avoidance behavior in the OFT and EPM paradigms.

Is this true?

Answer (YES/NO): NO